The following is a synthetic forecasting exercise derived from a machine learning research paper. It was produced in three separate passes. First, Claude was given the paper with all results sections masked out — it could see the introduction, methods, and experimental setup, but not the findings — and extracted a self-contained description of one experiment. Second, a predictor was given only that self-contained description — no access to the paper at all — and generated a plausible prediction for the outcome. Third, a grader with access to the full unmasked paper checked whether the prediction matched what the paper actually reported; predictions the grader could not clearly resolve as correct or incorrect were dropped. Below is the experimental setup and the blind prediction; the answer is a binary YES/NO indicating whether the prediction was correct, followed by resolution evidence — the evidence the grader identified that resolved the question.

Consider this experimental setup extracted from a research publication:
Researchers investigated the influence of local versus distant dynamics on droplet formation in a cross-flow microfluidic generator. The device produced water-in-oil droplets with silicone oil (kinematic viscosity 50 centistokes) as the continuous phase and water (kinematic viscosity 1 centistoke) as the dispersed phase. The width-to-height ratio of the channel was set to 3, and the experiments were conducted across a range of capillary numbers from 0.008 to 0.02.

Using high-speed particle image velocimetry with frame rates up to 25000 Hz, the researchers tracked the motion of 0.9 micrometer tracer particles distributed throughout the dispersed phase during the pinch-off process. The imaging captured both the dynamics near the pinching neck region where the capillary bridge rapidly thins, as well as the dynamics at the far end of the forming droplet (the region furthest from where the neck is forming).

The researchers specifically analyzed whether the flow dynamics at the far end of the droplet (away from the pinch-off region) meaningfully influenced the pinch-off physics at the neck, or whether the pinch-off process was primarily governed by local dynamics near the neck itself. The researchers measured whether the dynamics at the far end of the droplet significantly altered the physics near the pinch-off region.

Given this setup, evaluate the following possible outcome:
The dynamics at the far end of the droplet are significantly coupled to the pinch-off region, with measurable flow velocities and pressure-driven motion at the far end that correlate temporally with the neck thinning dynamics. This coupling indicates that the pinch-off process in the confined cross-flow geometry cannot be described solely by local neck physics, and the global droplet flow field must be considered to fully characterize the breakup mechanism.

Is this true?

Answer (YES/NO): NO